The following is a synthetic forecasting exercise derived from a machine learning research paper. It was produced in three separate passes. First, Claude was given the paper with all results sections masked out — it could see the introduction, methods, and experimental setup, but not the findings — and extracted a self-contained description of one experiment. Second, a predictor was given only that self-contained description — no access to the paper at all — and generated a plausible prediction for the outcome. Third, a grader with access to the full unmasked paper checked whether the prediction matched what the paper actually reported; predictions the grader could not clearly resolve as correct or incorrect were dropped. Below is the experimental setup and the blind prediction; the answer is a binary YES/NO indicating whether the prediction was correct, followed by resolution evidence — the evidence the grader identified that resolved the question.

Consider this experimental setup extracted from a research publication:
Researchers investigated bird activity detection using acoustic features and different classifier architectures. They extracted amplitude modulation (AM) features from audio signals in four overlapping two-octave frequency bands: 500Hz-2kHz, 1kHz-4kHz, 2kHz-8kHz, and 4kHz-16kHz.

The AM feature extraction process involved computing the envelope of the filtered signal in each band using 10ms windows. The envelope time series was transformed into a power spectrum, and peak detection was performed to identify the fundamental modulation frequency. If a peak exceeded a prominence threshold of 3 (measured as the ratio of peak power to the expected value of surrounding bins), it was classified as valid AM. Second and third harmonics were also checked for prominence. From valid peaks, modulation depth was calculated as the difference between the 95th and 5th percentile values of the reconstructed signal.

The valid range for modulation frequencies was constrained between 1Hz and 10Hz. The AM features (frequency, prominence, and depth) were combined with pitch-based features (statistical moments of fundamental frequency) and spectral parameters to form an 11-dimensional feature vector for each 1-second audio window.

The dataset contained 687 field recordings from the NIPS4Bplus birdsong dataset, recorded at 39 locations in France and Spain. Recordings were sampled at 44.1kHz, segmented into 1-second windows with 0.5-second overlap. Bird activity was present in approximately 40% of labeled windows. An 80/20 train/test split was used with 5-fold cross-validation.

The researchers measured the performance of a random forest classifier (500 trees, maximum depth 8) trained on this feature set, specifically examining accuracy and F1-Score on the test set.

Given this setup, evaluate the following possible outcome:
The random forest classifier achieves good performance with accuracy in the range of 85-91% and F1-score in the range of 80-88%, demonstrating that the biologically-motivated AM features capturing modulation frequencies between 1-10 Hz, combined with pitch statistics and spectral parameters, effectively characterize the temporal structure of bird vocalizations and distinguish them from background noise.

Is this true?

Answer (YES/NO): NO